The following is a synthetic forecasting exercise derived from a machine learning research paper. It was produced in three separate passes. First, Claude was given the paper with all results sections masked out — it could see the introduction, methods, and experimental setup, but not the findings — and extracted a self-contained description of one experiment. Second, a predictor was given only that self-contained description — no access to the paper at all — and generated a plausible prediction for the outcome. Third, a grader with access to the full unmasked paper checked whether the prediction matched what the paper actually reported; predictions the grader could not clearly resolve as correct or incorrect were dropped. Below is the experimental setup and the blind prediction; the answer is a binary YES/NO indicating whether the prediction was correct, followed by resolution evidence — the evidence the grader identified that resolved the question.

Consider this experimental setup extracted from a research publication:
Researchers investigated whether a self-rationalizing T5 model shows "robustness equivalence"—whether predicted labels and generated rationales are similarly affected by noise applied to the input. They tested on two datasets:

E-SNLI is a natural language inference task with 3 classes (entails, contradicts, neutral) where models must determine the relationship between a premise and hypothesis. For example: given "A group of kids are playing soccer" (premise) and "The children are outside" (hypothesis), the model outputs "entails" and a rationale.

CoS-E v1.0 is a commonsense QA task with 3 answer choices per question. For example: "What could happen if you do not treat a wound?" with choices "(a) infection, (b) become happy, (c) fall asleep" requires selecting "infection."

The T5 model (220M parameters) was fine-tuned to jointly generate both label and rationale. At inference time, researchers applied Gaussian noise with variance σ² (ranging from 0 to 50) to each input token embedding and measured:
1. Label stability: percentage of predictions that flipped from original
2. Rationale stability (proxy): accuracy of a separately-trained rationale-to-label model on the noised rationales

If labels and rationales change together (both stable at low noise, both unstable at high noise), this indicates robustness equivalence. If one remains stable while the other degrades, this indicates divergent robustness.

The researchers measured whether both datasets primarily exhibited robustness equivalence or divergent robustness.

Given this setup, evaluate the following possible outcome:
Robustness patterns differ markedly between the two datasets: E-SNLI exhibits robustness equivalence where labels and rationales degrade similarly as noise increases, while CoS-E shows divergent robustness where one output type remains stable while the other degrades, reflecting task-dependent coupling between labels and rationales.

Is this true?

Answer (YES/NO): NO